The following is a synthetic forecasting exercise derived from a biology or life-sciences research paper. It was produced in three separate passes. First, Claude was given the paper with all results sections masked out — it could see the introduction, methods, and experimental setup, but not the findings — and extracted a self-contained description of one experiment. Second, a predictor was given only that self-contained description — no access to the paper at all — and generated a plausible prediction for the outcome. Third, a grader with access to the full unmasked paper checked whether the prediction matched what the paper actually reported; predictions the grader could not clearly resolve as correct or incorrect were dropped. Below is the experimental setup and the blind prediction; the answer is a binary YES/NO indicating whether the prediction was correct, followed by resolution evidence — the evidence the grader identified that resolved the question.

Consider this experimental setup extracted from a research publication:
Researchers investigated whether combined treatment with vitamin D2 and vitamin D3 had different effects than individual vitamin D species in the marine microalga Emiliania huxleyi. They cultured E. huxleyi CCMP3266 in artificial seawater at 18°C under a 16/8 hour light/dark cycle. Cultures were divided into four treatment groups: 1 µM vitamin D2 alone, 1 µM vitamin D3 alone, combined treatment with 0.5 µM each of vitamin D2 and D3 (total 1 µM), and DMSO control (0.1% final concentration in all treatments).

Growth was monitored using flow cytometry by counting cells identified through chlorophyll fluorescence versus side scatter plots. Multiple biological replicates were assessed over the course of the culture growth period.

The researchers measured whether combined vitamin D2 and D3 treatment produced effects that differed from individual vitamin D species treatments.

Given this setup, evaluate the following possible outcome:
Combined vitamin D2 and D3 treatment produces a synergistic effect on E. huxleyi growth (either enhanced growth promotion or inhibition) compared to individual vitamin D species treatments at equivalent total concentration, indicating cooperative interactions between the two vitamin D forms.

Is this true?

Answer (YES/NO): YES